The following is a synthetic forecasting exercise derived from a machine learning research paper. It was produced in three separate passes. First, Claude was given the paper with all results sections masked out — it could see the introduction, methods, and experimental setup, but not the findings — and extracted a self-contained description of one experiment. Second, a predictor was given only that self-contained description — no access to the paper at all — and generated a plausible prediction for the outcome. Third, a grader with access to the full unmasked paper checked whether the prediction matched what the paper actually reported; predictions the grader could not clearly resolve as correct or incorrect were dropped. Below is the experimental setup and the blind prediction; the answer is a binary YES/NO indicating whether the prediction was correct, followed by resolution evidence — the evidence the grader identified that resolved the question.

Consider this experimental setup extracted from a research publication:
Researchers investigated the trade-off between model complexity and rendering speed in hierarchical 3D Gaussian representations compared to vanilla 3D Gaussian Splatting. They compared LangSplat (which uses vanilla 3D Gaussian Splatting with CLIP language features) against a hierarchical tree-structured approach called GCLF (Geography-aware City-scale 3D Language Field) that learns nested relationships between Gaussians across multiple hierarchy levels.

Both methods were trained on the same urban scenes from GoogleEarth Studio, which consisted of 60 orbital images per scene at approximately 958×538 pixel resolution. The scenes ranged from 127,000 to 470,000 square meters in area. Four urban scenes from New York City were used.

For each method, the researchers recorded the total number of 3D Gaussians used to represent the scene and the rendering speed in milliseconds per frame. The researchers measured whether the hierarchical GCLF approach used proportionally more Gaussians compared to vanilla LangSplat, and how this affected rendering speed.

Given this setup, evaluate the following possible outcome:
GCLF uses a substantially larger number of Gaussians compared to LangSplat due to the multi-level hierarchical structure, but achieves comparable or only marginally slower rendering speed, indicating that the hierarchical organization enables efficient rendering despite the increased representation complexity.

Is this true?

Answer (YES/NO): NO